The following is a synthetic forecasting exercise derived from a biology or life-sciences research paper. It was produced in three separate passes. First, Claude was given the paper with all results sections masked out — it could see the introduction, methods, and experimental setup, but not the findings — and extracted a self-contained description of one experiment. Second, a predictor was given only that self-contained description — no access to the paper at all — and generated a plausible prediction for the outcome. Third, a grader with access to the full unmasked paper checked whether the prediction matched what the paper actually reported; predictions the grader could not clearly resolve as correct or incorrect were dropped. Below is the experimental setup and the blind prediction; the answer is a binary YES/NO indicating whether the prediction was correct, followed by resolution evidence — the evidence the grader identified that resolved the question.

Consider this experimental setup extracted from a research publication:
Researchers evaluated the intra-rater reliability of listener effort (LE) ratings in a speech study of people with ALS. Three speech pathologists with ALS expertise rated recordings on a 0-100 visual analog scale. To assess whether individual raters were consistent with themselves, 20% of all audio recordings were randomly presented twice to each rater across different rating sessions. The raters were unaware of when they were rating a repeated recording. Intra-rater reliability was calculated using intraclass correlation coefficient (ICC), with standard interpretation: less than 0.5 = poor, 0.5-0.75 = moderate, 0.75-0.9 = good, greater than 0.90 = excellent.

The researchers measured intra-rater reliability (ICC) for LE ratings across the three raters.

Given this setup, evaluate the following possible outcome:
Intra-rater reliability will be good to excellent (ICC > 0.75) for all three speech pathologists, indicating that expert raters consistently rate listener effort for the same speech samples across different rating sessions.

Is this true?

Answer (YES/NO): YES